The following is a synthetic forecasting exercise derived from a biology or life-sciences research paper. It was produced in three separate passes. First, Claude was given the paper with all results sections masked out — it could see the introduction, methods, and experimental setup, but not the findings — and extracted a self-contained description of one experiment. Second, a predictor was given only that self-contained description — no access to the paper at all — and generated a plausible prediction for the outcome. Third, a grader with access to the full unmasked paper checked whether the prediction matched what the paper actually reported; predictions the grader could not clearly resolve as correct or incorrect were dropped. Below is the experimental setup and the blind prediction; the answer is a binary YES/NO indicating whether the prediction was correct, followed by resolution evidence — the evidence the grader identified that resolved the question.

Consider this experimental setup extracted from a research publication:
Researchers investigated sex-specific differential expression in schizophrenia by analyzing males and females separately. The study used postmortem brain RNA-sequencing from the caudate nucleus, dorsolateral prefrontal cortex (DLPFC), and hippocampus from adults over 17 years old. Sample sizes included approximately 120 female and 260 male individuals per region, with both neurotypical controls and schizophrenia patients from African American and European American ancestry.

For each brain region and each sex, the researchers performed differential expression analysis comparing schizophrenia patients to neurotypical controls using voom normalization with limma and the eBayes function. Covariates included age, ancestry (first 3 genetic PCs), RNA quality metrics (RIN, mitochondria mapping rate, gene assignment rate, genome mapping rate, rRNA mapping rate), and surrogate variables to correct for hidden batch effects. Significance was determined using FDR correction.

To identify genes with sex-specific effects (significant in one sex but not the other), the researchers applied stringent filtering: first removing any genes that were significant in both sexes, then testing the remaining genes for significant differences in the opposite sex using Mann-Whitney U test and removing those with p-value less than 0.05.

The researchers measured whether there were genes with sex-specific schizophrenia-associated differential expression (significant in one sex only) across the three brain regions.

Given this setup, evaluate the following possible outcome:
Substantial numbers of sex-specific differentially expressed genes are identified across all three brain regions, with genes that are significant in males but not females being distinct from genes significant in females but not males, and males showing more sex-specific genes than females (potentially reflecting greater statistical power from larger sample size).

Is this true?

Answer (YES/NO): NO